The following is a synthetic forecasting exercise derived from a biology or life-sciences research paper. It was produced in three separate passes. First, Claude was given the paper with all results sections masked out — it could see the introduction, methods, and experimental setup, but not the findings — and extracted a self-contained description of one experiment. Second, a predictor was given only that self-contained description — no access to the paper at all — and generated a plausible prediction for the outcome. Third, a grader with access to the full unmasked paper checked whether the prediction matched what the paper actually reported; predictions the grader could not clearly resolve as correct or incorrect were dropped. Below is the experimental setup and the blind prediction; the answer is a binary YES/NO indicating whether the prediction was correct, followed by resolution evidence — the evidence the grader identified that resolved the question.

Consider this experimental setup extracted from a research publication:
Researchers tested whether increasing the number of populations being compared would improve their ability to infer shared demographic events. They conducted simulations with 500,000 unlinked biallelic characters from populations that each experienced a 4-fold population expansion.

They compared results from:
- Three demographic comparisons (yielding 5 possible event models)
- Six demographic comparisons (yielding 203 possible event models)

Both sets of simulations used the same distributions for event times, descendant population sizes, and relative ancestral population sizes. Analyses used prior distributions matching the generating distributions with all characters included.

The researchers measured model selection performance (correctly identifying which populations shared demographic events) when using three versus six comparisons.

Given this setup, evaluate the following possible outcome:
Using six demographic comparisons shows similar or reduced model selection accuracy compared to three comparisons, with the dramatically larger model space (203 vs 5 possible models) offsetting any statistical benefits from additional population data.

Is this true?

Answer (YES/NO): YES